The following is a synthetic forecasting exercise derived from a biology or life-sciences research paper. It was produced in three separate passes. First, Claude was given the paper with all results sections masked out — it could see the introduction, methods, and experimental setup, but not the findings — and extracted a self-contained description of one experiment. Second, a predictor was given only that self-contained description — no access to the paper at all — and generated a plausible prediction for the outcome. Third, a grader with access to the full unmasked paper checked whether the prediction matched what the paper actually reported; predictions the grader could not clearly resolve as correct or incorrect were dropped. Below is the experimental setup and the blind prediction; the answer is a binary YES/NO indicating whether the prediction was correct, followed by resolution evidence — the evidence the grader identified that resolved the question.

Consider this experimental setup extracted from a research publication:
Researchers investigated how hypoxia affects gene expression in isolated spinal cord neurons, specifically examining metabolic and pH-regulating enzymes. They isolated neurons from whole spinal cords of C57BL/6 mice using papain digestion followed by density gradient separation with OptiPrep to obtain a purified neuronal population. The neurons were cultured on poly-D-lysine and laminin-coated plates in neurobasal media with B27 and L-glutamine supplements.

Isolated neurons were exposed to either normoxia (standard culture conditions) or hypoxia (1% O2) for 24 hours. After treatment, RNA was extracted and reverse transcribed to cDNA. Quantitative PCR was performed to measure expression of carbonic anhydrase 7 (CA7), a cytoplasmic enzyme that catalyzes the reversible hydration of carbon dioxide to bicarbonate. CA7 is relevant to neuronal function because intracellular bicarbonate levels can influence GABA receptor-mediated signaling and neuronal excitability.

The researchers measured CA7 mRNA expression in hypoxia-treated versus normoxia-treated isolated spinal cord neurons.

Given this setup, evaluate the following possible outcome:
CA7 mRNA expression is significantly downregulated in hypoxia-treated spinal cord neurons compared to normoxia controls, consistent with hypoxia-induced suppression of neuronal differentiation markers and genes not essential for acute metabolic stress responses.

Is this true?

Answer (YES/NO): NO